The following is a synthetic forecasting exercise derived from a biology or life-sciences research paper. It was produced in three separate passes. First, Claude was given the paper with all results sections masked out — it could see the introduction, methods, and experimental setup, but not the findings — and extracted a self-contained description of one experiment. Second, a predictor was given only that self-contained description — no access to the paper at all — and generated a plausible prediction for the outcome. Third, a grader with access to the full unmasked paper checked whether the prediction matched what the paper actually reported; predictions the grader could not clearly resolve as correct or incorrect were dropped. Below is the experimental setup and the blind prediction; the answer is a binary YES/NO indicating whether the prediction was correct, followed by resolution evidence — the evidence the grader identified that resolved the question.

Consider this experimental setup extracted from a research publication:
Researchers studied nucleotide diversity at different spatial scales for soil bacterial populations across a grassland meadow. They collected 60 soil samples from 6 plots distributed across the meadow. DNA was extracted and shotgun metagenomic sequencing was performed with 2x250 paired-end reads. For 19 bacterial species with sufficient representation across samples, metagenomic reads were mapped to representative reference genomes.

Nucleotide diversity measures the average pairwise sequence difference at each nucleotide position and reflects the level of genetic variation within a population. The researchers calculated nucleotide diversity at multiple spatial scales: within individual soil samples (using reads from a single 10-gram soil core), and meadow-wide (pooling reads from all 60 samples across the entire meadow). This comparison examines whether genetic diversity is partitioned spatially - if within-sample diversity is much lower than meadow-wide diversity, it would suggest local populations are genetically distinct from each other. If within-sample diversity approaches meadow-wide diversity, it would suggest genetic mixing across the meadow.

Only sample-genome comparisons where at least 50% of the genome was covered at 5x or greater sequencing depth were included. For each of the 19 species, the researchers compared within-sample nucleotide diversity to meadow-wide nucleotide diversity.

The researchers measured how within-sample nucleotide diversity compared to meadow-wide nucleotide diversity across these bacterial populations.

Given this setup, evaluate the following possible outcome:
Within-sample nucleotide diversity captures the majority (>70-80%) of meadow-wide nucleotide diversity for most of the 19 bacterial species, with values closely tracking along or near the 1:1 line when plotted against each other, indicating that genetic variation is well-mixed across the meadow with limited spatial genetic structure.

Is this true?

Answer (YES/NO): NO